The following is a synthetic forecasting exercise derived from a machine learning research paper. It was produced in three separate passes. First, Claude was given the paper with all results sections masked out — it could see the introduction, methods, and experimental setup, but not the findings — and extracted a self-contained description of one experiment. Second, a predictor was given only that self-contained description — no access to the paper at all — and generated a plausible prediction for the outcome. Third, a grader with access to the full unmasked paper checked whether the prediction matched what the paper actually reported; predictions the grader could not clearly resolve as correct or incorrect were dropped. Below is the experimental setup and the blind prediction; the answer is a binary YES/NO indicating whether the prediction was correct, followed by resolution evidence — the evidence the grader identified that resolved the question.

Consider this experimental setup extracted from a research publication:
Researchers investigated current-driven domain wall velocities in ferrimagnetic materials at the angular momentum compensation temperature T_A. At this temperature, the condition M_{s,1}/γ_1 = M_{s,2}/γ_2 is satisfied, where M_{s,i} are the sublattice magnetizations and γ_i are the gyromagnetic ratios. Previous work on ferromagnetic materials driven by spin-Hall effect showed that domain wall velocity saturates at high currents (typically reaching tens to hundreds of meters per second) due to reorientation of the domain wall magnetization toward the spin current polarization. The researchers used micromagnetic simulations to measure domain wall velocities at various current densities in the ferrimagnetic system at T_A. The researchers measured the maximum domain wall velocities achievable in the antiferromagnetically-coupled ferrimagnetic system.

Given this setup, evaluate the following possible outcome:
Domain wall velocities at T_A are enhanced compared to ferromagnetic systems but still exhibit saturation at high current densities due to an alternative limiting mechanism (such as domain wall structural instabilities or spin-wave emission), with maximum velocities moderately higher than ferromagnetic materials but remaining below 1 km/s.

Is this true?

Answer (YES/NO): NO